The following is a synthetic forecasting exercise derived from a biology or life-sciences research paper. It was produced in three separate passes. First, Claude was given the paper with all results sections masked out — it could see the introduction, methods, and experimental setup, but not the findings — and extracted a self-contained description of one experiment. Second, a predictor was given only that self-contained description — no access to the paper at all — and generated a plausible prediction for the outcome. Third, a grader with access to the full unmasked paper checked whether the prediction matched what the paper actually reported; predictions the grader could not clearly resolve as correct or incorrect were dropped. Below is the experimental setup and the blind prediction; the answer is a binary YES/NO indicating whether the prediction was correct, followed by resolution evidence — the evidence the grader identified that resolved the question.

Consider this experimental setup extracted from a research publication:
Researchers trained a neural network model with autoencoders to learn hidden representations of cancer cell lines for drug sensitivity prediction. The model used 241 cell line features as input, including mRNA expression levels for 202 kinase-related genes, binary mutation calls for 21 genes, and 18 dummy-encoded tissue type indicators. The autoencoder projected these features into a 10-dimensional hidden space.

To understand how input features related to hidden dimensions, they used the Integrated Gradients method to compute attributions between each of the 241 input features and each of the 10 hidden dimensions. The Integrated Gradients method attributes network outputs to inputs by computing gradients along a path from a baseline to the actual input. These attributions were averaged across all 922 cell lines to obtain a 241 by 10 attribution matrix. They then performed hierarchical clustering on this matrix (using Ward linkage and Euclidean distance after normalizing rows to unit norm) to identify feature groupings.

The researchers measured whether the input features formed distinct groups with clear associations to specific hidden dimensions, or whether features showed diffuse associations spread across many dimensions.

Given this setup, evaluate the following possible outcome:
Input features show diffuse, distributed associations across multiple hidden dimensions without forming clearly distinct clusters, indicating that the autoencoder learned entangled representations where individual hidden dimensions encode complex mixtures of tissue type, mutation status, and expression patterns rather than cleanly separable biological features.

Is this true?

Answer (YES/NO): NO